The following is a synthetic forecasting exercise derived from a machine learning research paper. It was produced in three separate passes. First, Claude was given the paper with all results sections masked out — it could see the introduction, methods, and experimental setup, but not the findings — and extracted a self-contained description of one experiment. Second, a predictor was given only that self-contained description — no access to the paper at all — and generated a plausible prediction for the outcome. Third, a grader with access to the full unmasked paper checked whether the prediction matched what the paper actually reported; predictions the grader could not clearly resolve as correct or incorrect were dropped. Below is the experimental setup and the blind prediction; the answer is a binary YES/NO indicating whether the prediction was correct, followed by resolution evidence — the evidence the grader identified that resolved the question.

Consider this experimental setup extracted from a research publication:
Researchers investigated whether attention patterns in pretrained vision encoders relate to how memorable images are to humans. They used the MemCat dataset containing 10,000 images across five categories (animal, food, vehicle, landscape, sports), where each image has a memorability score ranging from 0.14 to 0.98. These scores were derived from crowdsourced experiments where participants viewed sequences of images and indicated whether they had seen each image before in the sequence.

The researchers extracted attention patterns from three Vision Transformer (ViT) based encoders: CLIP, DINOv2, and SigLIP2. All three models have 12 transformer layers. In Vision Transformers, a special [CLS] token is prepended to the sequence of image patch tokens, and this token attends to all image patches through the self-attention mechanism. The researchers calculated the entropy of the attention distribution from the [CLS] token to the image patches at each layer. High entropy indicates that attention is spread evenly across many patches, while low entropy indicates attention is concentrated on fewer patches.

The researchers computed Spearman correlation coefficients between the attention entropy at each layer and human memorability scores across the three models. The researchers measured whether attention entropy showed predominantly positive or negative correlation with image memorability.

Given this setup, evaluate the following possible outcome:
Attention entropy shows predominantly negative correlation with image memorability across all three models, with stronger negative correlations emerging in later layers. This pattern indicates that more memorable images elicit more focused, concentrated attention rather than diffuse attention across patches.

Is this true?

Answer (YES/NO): NO